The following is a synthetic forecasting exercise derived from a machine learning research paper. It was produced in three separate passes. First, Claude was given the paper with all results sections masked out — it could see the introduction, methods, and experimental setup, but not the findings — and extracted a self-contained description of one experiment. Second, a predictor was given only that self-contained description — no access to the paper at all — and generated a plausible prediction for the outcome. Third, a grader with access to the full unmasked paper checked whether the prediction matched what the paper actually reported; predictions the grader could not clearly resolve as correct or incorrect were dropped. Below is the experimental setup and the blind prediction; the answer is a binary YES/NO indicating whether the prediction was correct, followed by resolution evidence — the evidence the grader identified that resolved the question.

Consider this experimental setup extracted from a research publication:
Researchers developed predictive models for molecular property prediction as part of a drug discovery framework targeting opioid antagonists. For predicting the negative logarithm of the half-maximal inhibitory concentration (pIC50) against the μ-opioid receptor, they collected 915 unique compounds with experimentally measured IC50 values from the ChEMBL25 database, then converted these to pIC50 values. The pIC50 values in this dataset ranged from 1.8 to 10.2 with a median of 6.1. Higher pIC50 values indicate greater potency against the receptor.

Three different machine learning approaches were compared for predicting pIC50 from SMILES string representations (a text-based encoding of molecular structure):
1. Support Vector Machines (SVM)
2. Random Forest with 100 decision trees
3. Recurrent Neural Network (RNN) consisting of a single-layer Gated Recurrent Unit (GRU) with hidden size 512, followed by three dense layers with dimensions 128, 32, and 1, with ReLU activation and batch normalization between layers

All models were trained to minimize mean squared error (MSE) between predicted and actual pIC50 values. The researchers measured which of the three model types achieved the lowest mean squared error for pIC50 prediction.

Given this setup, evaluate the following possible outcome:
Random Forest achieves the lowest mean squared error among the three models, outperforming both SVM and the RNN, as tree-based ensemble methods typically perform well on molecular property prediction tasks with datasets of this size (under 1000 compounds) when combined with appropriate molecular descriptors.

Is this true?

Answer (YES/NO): YES